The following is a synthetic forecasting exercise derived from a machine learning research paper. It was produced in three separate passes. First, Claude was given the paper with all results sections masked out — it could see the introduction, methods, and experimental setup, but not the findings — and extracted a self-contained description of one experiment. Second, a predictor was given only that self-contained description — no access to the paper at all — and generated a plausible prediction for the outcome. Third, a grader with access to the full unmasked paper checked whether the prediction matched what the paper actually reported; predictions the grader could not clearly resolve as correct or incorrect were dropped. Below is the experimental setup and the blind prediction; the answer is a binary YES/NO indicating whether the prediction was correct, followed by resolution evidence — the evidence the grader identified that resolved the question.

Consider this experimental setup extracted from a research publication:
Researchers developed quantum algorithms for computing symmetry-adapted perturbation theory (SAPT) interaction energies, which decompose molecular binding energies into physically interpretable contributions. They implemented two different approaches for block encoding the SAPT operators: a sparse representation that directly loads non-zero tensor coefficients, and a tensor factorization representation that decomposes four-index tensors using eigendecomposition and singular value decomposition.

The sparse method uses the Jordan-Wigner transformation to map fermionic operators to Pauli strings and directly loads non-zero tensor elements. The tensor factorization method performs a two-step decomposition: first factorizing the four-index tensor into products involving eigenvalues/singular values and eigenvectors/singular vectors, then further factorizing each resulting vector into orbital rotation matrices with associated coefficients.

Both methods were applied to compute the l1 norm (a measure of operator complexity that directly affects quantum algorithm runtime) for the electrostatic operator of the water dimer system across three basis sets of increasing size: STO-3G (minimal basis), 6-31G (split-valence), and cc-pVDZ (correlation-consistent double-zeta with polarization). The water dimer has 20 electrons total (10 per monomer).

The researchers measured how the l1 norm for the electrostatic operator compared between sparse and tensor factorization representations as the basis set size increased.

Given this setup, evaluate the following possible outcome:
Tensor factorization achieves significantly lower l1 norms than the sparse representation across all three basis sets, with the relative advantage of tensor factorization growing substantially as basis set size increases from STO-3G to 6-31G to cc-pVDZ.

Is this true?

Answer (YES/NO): NO